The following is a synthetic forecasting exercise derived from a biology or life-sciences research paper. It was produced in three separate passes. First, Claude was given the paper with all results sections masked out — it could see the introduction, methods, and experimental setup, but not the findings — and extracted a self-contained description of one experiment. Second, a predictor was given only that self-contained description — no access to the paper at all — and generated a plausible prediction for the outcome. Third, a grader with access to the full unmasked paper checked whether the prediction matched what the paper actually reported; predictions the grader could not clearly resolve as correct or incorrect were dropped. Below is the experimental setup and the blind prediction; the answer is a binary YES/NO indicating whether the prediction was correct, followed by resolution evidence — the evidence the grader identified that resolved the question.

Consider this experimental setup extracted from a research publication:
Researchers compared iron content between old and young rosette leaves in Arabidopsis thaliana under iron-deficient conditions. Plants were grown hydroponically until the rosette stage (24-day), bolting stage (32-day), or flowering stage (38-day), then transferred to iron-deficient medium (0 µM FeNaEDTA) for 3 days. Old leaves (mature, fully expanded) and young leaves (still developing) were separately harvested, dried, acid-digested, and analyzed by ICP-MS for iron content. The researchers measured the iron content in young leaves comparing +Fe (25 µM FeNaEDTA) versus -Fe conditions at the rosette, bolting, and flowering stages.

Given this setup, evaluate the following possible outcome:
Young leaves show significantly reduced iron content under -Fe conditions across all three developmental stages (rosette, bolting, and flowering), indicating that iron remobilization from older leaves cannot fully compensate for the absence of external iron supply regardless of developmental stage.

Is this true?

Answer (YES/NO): YES